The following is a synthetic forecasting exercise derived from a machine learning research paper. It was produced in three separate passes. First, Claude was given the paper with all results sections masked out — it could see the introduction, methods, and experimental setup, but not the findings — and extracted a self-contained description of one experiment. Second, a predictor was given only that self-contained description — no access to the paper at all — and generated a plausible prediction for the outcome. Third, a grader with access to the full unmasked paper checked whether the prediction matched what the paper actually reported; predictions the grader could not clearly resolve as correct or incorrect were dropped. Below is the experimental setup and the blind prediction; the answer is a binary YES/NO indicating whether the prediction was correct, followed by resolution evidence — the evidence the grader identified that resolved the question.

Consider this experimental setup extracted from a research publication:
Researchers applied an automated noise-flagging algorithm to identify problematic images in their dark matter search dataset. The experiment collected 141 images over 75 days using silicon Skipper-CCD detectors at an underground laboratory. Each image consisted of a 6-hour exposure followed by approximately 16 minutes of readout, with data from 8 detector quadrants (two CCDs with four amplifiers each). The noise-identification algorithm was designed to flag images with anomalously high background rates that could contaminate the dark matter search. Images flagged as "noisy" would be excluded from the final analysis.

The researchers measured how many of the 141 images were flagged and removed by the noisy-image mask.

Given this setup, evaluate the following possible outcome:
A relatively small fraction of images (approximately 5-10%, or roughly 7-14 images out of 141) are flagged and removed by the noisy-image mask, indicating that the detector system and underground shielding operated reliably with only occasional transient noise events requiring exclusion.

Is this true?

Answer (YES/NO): NO